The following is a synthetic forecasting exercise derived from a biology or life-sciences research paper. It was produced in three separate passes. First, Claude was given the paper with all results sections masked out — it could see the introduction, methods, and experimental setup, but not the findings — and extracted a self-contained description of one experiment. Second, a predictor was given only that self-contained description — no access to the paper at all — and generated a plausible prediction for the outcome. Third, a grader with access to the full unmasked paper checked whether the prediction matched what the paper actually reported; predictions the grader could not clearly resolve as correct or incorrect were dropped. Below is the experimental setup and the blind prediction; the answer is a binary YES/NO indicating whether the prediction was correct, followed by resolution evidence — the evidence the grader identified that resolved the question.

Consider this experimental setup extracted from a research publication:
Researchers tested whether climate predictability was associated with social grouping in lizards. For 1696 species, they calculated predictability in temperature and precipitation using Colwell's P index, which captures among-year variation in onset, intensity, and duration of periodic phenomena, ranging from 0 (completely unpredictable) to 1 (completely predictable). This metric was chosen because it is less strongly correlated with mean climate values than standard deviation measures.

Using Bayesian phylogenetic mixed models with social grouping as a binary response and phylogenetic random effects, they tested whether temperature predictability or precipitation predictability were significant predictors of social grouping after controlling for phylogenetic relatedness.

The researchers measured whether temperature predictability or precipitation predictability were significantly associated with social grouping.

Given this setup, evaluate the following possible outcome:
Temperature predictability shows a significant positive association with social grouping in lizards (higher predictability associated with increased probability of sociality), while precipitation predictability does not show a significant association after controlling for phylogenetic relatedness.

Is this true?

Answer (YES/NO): NO